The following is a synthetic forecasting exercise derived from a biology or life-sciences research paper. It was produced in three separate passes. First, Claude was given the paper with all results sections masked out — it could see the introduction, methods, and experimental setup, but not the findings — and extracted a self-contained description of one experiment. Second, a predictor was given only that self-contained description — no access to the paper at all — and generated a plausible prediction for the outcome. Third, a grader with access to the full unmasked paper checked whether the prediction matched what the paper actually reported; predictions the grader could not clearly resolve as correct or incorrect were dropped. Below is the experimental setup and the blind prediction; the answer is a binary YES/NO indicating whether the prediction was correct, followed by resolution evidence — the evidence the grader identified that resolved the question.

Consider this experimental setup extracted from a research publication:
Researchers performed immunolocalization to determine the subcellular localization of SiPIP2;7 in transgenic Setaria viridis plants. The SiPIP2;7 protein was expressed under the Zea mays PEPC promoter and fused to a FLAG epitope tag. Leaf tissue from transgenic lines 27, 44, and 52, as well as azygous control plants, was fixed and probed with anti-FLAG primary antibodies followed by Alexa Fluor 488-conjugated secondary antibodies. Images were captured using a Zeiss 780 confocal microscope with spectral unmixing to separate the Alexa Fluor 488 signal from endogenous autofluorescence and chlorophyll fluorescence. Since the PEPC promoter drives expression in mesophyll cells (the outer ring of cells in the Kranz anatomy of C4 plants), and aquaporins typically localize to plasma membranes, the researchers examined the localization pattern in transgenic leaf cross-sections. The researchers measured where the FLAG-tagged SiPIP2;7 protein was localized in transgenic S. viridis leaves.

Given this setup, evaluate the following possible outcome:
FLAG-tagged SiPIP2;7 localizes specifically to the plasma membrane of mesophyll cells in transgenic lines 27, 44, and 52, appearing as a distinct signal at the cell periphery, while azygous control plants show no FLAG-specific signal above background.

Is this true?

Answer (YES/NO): NO